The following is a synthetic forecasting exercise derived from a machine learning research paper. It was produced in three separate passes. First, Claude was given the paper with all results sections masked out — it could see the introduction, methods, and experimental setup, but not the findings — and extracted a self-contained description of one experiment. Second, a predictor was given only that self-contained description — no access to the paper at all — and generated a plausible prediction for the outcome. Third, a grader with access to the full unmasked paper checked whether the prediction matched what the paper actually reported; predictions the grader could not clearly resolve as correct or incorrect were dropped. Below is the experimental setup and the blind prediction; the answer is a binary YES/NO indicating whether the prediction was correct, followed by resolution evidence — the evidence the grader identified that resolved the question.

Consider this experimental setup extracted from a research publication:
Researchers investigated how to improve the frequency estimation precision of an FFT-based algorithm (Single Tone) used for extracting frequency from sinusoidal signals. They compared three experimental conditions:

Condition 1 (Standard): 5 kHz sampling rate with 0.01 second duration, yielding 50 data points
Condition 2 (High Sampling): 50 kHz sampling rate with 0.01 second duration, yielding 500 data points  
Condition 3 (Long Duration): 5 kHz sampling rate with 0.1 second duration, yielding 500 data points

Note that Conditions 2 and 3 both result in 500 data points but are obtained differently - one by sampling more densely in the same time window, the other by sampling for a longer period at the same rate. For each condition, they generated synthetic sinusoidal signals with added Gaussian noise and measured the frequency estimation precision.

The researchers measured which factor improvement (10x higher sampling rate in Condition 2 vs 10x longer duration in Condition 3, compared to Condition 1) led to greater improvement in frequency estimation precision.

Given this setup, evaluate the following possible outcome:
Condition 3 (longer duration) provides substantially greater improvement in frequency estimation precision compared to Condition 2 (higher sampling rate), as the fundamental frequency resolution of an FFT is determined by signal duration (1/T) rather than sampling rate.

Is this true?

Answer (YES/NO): YES